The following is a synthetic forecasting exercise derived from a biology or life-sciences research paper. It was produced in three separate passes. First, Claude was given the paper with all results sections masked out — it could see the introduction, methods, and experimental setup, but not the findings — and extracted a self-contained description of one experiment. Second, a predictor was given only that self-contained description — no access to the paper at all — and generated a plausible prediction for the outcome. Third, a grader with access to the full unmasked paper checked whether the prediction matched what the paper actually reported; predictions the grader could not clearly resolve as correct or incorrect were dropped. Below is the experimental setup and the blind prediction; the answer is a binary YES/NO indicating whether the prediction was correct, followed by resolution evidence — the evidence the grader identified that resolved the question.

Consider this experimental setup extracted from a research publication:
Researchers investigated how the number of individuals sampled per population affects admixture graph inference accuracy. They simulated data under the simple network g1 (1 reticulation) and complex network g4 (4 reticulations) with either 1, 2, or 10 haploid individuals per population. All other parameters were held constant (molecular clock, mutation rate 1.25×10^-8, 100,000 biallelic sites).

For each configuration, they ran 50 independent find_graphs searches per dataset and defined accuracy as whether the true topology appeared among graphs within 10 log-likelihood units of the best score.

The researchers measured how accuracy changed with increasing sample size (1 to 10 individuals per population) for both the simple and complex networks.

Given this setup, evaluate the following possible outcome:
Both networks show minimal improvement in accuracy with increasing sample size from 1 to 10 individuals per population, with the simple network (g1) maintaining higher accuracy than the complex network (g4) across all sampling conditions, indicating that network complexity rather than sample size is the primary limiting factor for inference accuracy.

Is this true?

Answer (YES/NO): YES